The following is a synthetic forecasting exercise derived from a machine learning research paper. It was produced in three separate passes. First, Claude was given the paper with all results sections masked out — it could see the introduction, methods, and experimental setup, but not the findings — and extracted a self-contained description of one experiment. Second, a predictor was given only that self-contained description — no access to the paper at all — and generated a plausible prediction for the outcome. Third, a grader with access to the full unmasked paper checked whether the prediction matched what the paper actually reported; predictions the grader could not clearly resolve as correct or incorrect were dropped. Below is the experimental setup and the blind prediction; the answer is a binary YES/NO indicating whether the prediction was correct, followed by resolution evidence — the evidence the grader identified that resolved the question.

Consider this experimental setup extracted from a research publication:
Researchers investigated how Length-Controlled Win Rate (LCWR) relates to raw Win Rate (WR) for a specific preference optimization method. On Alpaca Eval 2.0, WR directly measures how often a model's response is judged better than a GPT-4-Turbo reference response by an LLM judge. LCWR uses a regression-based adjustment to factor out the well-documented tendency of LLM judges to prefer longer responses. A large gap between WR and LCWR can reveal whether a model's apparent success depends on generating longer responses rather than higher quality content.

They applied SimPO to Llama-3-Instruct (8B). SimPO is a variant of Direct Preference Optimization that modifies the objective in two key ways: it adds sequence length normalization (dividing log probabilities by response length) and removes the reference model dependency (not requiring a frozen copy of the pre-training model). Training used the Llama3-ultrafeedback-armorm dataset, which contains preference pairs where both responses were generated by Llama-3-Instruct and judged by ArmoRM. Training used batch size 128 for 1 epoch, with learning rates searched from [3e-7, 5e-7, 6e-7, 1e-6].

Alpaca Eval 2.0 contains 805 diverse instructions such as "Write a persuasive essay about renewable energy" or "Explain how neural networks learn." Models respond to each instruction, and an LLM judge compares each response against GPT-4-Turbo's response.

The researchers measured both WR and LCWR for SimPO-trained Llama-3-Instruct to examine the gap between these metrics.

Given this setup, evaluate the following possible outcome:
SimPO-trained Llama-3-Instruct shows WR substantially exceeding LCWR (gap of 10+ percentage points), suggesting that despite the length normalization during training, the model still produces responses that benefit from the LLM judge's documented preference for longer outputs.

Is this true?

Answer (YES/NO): NO